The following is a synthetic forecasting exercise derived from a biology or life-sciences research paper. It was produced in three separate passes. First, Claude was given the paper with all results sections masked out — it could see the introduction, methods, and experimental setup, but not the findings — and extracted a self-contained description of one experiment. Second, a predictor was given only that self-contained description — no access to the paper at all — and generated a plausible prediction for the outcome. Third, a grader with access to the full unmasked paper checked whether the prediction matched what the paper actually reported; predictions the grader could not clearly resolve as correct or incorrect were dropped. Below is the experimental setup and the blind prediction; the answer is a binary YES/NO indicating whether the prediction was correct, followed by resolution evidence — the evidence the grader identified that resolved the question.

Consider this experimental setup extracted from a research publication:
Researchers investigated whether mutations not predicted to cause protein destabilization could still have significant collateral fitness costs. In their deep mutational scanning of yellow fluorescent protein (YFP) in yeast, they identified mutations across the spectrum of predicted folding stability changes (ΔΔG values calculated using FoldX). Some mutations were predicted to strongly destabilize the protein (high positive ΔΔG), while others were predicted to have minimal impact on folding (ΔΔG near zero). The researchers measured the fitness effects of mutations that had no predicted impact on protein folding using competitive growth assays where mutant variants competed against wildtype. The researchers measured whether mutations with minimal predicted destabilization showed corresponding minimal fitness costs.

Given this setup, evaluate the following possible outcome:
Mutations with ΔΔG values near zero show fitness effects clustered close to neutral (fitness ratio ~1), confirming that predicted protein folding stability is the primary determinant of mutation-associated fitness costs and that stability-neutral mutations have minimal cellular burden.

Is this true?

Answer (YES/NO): NO